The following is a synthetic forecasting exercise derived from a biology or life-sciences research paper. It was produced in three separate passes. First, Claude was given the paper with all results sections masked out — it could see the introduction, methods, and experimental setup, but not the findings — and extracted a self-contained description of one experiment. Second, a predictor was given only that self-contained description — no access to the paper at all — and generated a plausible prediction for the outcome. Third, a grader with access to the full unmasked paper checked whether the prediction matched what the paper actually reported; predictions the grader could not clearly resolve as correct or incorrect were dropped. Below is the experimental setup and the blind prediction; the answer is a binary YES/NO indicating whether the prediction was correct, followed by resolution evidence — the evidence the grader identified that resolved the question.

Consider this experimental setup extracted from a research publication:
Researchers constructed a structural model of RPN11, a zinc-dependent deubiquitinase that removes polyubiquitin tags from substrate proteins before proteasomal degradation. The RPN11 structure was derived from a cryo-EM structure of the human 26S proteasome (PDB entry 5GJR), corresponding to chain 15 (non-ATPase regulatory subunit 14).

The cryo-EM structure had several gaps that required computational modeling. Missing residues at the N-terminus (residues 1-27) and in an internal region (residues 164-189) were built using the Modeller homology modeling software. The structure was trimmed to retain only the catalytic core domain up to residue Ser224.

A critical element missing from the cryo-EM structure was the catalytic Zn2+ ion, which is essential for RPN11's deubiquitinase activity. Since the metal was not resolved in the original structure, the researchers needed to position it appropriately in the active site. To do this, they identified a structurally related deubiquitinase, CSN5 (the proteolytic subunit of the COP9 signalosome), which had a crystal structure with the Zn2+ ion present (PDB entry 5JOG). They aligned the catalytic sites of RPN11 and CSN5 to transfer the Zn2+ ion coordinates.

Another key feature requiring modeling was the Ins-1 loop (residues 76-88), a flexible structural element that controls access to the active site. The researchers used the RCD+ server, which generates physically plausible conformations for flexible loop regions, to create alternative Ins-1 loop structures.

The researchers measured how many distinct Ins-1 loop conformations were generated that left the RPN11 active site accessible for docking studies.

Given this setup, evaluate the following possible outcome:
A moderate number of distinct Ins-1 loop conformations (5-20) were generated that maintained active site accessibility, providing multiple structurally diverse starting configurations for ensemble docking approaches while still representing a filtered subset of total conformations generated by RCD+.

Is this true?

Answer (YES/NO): YES